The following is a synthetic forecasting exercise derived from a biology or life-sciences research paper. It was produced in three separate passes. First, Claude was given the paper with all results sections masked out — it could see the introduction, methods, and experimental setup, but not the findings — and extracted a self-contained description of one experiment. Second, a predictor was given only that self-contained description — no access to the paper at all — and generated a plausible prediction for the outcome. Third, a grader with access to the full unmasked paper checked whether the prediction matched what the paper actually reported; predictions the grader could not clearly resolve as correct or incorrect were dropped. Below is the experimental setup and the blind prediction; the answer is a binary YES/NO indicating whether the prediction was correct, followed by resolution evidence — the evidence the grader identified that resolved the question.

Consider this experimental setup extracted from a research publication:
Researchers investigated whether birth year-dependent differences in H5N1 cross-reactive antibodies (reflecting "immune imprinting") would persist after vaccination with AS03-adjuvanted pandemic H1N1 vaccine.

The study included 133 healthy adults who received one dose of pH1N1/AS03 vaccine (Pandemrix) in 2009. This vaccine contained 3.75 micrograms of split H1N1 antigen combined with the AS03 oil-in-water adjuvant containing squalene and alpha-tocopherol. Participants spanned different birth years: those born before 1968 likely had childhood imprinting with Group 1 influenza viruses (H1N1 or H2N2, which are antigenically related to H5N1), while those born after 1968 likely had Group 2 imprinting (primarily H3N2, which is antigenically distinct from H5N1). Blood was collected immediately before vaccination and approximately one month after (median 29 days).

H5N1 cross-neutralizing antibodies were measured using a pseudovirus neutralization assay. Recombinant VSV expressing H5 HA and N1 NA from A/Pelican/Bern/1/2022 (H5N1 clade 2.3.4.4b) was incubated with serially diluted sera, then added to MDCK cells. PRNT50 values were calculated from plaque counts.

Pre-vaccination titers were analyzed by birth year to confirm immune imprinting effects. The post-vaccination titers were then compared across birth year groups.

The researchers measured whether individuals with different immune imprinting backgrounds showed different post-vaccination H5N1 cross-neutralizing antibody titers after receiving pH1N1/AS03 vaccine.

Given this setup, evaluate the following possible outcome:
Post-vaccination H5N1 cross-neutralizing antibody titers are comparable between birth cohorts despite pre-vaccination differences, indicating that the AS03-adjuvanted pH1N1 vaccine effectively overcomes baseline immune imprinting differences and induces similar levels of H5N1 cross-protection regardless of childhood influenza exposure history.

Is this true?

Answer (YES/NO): YES